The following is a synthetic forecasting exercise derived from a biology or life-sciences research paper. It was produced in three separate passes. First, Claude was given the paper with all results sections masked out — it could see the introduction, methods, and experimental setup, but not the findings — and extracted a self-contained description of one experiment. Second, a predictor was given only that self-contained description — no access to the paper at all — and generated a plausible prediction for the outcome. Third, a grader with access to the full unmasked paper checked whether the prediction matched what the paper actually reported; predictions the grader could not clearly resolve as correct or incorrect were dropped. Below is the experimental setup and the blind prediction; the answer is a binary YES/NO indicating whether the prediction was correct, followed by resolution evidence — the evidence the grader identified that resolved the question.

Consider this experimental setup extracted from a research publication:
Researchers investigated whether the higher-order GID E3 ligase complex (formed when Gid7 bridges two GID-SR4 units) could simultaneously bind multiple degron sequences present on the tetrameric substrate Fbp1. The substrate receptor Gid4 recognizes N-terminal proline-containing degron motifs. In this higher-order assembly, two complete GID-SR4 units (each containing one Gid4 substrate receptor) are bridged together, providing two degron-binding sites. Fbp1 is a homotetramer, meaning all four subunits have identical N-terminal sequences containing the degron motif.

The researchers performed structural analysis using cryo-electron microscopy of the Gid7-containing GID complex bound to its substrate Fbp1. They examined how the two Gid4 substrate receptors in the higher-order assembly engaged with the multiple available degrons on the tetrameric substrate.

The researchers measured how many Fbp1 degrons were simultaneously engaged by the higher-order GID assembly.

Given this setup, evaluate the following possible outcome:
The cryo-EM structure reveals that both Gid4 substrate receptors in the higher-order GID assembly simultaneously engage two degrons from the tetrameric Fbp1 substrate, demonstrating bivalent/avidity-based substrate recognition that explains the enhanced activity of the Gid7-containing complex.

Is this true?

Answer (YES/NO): YES